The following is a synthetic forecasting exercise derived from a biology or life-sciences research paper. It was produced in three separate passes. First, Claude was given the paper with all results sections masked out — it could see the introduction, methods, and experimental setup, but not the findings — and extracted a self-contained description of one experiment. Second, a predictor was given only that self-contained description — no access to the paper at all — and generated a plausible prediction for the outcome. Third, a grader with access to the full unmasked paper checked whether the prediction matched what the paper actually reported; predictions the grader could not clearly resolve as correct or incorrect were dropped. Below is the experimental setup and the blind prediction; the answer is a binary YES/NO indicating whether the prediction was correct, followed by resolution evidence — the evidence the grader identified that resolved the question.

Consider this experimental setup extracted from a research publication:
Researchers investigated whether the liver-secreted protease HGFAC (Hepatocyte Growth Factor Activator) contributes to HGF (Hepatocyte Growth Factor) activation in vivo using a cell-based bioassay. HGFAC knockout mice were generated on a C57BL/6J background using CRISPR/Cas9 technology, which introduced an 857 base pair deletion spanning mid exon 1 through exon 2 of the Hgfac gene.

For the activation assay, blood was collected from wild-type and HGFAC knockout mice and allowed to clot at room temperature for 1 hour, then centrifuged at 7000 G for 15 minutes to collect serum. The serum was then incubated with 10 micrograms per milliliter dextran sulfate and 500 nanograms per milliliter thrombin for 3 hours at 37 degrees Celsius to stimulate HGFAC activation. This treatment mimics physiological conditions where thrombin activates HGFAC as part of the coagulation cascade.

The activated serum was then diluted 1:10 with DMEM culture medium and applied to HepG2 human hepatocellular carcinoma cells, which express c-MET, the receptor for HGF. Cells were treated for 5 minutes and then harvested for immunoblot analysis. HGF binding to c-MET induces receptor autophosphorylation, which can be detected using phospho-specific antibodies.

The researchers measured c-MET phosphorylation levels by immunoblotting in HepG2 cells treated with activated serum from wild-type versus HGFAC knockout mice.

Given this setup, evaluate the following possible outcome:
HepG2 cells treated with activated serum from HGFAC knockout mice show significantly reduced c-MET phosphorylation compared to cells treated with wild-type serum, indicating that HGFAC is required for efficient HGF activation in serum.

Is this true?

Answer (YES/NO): YES